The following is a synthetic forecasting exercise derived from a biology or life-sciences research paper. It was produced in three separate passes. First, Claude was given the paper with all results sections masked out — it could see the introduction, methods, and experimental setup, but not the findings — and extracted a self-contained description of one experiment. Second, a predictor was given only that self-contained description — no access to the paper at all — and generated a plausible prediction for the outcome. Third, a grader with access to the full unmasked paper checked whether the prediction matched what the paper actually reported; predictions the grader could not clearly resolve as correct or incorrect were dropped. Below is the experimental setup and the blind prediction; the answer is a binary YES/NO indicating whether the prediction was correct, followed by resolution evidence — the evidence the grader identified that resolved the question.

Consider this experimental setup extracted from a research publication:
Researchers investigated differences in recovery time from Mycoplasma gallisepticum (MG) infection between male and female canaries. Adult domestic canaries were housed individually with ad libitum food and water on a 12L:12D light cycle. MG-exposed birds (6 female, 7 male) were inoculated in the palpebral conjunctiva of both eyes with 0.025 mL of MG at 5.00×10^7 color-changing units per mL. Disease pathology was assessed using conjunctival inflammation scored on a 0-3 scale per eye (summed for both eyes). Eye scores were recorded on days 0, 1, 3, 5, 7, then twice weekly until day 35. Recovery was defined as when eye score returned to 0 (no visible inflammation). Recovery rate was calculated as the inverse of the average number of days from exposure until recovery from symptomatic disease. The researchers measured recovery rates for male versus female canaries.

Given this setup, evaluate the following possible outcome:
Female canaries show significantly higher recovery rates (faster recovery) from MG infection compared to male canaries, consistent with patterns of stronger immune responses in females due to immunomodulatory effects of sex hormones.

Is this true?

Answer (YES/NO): YES